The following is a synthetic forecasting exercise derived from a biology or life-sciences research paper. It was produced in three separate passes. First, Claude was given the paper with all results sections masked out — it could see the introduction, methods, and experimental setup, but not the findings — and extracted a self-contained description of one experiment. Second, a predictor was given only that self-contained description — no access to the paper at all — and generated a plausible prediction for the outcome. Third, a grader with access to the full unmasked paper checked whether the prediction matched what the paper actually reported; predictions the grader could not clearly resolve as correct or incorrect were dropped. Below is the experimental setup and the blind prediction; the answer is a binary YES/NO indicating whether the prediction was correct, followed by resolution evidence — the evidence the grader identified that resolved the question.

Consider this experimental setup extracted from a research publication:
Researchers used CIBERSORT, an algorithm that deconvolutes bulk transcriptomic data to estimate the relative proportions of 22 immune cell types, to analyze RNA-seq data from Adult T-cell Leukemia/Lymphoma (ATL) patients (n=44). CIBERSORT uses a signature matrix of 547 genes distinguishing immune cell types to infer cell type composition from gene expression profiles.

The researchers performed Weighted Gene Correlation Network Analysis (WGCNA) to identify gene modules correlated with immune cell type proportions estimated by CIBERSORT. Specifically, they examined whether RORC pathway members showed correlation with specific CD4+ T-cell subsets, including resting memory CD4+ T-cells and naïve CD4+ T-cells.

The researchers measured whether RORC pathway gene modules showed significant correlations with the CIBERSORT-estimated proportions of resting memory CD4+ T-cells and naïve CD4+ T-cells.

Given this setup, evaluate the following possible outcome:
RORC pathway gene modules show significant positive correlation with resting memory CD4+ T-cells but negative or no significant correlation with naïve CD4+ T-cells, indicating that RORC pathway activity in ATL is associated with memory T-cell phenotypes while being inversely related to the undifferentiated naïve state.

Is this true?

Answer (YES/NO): NO